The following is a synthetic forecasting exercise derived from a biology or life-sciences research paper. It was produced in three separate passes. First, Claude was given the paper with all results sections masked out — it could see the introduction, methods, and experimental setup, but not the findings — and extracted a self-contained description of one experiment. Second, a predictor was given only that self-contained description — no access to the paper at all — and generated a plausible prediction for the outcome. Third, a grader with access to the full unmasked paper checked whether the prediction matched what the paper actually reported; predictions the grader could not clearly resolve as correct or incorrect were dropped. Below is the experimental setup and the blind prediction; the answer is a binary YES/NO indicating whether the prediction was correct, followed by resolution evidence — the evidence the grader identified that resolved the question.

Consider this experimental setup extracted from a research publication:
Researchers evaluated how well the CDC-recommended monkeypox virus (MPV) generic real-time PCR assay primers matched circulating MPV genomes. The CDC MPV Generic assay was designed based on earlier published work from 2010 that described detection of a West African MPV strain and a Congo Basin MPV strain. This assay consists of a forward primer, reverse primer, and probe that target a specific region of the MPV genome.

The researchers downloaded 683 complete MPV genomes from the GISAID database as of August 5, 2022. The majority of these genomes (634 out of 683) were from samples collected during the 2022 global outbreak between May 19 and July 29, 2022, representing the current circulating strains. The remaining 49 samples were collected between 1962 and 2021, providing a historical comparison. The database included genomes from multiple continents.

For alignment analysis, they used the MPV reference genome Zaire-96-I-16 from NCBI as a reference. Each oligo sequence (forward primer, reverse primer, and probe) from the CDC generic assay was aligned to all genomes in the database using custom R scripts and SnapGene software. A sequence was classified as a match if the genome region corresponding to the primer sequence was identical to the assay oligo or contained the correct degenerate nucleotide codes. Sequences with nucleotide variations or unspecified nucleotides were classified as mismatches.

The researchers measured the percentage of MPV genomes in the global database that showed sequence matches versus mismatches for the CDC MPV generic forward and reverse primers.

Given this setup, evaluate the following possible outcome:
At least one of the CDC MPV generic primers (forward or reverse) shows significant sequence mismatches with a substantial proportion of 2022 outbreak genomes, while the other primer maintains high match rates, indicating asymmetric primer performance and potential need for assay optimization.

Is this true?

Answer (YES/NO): NO